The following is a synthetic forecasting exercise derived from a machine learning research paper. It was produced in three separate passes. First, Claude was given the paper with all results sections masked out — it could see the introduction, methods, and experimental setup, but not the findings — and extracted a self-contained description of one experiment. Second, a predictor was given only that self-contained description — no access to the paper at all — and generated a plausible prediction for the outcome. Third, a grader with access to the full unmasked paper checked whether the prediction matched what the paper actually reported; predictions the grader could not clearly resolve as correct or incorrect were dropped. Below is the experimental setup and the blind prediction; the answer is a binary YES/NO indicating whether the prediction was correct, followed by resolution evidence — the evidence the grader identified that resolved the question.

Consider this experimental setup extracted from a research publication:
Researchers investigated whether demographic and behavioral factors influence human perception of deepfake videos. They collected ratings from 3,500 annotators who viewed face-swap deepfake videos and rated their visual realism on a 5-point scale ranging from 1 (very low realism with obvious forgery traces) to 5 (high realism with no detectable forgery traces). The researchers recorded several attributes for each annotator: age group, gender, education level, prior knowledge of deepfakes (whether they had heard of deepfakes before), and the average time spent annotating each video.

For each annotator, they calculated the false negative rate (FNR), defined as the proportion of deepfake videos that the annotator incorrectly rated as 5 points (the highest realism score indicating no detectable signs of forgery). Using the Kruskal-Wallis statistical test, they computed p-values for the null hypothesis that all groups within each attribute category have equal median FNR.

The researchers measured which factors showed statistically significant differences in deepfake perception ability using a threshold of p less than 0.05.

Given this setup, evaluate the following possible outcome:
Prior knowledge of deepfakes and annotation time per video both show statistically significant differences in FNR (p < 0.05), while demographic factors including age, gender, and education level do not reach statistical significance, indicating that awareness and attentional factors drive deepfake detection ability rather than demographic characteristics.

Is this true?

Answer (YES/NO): YES